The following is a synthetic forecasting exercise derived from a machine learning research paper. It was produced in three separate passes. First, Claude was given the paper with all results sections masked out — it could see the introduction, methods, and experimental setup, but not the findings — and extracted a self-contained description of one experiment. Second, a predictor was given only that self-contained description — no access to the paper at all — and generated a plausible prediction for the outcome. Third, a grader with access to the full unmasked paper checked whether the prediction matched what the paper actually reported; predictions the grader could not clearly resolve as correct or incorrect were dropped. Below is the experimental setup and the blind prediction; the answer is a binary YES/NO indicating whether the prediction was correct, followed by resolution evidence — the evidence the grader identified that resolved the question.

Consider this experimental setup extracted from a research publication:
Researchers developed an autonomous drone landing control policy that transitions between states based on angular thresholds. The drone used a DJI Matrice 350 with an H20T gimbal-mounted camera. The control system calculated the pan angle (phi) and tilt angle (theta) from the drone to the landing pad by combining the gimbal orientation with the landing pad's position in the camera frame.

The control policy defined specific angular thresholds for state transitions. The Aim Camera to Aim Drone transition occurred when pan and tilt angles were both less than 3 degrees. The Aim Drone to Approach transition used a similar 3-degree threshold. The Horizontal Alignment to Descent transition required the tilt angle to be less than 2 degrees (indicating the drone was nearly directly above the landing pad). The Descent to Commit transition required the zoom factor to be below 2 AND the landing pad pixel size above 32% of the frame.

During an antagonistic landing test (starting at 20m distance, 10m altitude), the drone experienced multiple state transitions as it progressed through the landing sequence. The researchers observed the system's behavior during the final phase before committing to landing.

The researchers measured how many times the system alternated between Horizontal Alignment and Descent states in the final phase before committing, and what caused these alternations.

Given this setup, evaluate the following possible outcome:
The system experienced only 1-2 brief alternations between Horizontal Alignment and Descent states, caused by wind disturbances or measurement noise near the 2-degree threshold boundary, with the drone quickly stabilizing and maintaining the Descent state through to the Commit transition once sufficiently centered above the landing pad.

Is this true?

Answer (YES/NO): NO